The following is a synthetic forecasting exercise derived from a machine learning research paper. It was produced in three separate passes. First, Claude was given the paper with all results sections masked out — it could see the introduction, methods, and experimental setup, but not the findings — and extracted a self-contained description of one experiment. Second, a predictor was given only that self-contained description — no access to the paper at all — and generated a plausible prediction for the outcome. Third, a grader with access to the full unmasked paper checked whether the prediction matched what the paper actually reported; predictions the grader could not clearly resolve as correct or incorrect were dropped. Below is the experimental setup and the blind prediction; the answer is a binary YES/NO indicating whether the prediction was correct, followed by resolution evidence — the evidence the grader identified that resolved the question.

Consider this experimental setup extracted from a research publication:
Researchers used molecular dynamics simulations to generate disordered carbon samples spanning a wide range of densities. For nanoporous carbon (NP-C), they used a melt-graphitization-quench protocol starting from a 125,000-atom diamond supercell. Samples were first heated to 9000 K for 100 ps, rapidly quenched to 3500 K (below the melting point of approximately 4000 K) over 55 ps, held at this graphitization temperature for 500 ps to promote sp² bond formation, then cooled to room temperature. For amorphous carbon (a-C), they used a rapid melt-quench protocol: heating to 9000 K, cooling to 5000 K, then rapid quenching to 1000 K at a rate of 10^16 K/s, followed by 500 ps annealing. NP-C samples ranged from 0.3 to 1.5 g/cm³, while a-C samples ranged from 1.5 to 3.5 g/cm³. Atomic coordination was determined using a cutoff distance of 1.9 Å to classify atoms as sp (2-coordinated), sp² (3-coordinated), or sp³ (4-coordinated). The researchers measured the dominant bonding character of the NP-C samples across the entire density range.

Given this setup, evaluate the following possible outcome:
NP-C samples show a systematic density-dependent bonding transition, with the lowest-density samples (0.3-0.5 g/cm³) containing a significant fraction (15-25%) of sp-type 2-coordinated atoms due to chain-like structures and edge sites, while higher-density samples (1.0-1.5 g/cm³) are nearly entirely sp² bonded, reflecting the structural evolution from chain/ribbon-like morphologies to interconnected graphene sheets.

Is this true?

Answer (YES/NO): NO